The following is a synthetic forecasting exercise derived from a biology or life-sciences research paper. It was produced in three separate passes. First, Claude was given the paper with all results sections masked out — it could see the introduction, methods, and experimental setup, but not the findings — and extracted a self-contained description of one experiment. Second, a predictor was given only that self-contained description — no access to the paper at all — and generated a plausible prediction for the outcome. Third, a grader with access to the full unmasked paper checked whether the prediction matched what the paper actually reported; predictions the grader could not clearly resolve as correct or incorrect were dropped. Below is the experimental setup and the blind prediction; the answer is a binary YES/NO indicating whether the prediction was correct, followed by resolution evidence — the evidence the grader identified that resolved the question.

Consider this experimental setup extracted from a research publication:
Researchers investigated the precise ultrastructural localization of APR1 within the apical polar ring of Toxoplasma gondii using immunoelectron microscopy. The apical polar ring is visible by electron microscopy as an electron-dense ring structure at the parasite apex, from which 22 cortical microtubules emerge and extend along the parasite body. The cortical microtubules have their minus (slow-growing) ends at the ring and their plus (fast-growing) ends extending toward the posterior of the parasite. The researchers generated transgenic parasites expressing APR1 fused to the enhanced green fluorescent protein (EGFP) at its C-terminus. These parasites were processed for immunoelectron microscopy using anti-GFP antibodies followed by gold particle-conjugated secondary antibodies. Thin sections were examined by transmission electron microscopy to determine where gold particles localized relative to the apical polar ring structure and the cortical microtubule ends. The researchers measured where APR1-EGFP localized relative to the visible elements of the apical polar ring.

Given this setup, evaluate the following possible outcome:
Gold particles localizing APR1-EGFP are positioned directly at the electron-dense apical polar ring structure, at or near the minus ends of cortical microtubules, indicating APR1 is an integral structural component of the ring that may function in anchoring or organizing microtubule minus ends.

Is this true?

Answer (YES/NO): YES